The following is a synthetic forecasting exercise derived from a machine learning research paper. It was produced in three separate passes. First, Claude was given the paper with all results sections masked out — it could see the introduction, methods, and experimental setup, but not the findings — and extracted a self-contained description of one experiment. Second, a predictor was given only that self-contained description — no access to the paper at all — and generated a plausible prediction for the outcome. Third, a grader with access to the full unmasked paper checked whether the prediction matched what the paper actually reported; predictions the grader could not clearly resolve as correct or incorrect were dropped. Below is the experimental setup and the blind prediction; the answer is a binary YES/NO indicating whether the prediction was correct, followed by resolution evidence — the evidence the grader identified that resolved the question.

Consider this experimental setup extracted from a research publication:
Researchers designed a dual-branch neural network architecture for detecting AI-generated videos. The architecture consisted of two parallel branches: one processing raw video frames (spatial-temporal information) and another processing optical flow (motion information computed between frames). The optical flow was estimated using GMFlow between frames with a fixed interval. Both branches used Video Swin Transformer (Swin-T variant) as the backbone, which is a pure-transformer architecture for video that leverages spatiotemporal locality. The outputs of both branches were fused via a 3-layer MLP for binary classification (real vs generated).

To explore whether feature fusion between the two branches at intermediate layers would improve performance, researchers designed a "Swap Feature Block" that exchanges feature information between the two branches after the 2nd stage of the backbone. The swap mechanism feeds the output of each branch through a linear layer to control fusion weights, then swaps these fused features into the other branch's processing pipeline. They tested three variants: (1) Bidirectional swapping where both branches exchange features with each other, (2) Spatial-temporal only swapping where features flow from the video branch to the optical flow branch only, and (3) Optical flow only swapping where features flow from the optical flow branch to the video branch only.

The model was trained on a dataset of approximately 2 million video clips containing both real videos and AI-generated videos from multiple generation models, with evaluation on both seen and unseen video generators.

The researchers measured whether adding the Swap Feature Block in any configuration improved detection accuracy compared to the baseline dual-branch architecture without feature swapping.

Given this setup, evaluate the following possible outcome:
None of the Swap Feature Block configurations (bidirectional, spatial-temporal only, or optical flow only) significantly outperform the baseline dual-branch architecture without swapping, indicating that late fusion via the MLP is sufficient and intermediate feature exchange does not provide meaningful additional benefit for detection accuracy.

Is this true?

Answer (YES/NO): YES